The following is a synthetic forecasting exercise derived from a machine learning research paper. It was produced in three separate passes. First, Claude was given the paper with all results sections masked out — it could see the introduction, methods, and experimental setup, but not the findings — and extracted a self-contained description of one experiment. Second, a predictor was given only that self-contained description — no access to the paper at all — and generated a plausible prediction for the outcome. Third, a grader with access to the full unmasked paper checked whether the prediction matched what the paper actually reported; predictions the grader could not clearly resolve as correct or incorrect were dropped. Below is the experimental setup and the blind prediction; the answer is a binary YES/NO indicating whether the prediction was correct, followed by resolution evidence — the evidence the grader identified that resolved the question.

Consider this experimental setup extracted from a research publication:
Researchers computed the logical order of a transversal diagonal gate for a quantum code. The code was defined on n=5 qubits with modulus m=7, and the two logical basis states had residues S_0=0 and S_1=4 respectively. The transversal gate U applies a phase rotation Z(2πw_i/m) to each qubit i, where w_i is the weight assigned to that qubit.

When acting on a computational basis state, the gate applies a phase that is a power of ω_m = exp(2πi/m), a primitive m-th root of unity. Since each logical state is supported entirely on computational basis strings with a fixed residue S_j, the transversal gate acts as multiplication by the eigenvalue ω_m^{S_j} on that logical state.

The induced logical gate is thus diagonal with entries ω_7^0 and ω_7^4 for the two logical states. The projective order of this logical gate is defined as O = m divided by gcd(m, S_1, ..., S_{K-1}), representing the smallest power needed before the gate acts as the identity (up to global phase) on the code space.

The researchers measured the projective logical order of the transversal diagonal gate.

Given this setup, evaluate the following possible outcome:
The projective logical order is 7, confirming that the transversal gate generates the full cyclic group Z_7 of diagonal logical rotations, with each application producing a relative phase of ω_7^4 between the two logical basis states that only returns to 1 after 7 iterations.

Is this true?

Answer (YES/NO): YES